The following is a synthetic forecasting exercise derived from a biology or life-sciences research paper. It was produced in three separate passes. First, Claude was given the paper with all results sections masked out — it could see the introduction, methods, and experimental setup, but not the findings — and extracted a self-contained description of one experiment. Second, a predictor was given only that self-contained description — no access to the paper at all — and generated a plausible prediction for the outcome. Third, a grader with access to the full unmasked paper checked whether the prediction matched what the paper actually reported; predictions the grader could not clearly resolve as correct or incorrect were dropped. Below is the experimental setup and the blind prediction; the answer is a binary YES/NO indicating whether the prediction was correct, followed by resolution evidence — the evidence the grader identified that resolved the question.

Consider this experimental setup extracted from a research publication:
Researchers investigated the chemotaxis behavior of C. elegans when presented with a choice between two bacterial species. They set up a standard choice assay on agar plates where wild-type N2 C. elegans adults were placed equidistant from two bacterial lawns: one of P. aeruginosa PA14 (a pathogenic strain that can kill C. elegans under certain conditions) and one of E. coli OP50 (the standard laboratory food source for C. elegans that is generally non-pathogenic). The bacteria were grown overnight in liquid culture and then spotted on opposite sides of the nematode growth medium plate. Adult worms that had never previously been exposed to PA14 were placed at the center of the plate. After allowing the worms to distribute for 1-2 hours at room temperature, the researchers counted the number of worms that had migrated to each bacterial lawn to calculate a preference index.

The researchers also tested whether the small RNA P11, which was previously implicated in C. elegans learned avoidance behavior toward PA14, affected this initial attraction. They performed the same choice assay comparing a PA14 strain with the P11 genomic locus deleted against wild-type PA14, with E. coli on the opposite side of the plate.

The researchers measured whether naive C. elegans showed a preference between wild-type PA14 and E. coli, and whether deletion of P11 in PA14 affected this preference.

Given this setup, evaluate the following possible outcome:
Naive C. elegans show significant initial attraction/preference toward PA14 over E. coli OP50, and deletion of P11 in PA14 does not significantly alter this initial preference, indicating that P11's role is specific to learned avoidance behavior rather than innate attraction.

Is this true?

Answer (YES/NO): NO